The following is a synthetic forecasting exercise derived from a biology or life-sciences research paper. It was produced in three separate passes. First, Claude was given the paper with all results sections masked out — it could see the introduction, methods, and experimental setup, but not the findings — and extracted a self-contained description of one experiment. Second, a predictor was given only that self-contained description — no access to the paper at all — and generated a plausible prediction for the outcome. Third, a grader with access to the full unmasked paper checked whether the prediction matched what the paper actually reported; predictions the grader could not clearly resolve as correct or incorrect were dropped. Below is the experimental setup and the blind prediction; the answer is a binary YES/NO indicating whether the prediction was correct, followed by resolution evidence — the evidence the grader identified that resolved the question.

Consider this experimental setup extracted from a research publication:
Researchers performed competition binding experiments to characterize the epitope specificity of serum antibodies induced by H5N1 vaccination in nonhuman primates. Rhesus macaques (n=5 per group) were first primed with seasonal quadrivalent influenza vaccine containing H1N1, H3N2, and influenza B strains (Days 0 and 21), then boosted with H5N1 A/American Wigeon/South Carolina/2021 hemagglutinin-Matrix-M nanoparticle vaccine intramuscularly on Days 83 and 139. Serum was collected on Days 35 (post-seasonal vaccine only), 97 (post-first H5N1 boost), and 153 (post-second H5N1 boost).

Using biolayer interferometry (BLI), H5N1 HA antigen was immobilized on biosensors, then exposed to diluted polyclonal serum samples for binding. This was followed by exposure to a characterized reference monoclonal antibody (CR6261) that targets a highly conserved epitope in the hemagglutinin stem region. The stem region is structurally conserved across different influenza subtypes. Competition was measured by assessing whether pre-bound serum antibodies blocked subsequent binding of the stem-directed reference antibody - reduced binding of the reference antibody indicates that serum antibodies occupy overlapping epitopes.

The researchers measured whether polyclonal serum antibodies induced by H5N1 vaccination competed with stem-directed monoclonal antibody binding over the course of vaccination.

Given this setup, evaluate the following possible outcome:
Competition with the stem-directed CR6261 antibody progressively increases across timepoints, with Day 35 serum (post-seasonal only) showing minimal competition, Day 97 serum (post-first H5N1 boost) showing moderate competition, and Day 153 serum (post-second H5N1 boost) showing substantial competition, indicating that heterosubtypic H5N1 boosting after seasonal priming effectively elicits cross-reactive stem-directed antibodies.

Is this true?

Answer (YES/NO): NO